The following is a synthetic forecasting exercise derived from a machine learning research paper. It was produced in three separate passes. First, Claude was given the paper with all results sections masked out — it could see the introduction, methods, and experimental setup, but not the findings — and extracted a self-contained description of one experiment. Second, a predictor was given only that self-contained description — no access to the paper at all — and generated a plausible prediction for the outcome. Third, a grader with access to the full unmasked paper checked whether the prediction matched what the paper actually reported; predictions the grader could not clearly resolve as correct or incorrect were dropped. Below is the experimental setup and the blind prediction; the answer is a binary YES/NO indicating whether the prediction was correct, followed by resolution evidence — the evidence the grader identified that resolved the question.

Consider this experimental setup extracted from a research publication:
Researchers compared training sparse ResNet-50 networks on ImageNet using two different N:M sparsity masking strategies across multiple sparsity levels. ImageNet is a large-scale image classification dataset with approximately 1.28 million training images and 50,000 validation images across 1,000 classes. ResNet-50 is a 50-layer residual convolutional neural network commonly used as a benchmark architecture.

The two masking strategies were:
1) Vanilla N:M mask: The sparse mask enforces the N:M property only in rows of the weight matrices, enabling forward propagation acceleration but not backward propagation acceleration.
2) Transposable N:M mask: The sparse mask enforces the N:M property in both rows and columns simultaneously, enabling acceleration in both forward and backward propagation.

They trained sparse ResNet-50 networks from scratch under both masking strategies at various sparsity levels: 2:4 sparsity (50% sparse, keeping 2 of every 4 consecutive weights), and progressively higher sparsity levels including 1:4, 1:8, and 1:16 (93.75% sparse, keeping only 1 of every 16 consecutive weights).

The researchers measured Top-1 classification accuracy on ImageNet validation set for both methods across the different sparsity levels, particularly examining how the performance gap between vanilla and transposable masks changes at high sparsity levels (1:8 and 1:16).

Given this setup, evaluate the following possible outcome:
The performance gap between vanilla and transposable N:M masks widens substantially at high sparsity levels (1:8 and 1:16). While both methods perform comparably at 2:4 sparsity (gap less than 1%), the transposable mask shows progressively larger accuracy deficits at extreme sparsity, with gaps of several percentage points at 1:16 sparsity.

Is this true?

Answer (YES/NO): YES